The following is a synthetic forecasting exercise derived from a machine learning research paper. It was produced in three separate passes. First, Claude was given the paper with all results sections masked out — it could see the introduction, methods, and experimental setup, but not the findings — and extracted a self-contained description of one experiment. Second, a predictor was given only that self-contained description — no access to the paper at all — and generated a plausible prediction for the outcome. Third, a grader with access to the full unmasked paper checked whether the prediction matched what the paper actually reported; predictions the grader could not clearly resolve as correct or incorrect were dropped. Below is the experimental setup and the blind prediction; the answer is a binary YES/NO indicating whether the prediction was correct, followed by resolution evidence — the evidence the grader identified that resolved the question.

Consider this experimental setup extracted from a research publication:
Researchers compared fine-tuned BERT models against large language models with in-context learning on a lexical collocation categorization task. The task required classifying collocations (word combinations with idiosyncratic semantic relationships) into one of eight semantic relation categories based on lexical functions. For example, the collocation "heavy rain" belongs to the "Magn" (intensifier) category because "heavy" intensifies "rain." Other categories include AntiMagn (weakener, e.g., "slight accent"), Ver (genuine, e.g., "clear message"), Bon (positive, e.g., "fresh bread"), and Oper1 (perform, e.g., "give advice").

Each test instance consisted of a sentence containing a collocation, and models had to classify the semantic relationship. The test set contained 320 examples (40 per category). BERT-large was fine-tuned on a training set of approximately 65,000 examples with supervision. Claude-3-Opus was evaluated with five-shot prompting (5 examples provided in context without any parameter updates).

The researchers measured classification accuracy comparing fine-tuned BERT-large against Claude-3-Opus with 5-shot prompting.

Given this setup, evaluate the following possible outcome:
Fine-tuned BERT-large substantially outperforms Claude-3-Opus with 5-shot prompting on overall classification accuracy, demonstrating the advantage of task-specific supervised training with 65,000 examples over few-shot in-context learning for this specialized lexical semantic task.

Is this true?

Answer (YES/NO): YES